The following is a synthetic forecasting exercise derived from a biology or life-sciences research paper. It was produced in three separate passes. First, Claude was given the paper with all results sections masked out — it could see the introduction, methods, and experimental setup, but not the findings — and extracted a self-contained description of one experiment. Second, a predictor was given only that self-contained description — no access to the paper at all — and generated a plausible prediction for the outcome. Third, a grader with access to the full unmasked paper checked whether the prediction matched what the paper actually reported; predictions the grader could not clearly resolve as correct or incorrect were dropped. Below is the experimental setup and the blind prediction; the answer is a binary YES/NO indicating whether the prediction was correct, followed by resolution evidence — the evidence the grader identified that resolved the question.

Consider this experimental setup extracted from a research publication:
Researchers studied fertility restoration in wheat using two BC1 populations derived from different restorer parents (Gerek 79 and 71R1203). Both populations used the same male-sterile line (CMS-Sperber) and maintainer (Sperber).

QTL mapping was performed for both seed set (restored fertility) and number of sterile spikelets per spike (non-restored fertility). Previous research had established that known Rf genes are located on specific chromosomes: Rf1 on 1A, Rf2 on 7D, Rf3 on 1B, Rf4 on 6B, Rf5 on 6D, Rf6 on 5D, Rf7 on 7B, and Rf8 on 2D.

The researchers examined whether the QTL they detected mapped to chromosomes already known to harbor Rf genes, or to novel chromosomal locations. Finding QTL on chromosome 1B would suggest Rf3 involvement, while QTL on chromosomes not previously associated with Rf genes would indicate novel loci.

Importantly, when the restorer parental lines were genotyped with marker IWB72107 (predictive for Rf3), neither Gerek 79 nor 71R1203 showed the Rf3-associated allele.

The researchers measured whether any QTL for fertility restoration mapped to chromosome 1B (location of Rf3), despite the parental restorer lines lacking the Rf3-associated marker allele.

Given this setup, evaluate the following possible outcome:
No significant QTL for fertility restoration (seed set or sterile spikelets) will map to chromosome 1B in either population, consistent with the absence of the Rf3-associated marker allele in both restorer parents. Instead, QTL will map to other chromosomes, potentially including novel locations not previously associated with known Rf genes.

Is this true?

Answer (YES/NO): NO